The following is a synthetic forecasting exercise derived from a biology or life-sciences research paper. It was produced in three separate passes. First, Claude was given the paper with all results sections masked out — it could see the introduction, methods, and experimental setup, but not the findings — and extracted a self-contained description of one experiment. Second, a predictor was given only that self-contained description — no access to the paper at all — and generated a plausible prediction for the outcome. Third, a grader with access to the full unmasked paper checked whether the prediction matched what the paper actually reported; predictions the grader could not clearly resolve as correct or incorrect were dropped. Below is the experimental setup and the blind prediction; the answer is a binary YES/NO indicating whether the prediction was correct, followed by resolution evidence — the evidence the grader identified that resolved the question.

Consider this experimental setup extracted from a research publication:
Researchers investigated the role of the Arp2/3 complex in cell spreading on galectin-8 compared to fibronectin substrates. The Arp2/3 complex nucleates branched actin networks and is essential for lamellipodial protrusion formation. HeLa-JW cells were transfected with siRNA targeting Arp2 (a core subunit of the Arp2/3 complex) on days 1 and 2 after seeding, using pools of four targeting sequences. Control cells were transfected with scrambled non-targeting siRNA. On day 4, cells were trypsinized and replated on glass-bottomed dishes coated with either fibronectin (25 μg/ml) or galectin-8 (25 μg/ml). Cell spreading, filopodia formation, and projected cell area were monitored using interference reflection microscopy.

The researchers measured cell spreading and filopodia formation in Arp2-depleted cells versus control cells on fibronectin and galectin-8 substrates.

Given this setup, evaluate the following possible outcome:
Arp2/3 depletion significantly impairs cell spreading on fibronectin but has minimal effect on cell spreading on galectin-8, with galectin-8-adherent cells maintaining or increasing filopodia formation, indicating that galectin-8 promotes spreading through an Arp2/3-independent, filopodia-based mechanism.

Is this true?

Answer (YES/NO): NO